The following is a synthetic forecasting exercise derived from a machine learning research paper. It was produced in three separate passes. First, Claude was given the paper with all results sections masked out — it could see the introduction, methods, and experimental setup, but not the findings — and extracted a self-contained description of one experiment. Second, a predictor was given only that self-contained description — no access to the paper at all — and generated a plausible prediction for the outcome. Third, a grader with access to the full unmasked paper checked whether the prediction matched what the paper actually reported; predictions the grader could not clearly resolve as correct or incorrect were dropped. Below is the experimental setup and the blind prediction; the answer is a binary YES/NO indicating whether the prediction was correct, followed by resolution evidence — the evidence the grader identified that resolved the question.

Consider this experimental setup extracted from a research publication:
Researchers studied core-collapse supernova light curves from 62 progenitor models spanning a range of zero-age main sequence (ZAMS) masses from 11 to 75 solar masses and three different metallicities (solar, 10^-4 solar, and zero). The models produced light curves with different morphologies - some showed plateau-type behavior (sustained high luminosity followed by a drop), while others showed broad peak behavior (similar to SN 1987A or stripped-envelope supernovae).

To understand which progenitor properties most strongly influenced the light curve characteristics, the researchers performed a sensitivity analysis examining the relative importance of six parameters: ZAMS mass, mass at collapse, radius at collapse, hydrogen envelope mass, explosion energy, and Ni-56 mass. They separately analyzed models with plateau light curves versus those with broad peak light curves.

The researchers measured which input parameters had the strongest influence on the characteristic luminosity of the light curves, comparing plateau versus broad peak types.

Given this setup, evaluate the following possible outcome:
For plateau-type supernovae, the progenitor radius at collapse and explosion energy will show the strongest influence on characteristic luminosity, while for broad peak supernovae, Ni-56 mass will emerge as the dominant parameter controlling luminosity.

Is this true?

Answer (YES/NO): NO